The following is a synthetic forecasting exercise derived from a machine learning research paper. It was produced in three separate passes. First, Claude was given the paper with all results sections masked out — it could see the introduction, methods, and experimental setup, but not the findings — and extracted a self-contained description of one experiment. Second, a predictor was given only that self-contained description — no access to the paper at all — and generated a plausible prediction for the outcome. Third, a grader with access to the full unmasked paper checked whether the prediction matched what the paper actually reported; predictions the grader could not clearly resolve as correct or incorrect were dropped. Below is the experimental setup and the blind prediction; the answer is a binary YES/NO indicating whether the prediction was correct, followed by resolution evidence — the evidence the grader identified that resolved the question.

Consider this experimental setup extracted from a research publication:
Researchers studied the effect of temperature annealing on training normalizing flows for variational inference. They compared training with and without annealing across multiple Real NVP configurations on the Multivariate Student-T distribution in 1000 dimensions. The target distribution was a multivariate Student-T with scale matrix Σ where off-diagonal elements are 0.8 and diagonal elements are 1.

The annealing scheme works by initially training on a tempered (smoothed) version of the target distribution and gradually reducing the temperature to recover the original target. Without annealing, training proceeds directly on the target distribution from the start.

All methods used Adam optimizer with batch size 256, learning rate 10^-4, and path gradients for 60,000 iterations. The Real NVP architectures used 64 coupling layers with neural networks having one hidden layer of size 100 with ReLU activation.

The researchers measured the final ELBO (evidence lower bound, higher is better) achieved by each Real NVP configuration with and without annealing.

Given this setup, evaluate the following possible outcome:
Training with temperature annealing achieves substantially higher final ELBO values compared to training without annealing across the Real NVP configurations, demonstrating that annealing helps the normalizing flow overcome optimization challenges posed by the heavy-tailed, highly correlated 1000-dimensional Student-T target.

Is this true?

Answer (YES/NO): NO